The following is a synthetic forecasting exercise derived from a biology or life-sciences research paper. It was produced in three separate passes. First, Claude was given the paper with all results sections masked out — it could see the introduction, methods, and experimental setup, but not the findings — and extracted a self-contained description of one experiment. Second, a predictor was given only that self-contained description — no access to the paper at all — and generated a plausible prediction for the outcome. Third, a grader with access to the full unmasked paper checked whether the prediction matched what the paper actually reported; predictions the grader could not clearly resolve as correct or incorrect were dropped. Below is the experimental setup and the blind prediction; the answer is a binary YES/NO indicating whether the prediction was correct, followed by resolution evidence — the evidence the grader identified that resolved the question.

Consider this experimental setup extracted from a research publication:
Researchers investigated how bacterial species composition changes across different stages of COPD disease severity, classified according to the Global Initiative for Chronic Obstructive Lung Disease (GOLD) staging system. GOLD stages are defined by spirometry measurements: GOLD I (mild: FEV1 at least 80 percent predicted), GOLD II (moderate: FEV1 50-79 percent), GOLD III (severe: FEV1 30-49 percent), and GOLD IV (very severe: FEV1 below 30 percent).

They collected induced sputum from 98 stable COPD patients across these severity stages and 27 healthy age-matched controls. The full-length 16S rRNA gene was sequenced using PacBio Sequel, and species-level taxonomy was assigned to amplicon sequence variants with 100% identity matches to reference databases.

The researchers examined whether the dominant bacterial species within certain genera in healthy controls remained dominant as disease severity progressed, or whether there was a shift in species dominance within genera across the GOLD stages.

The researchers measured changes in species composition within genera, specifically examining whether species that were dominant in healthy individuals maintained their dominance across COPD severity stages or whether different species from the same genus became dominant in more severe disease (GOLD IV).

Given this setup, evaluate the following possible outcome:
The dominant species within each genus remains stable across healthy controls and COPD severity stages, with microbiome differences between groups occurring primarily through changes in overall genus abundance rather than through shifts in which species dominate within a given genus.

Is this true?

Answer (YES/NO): NO